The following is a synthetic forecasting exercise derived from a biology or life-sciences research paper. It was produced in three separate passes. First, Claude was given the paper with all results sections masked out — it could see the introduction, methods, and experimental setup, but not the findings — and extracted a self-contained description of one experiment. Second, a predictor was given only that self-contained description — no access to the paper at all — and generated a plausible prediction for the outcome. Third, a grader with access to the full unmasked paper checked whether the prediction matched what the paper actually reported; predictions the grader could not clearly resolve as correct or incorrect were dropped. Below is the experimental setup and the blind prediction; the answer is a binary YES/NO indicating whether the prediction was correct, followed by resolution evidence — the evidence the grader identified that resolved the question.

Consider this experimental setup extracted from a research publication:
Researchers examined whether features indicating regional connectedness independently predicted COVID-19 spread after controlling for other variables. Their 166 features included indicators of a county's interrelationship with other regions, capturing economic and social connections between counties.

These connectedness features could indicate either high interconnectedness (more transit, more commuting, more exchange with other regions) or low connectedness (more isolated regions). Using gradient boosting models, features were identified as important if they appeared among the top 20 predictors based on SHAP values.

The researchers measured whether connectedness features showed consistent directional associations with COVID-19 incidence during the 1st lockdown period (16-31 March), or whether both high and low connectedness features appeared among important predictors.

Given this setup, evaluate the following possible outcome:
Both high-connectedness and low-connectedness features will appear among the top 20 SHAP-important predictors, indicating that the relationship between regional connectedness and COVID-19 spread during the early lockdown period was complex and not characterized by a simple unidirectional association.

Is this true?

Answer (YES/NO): NO